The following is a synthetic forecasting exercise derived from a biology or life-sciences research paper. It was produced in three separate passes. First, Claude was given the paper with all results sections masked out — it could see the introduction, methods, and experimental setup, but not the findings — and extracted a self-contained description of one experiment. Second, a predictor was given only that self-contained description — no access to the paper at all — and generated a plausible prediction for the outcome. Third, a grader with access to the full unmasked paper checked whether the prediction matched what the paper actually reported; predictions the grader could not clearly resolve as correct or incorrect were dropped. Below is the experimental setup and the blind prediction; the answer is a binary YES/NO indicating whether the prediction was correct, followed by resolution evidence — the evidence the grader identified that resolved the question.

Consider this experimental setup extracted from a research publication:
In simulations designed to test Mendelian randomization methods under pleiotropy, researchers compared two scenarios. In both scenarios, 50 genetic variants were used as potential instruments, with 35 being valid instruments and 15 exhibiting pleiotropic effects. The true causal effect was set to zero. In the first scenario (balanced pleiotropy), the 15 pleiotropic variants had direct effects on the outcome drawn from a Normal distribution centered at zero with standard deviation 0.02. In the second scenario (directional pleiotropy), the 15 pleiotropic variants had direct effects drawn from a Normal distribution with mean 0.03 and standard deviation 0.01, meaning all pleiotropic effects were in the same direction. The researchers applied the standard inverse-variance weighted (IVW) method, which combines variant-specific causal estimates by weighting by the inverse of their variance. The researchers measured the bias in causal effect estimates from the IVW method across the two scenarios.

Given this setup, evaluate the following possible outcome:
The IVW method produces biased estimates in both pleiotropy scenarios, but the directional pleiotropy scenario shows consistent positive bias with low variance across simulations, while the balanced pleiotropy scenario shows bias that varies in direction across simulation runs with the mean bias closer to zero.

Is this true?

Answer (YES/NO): NO